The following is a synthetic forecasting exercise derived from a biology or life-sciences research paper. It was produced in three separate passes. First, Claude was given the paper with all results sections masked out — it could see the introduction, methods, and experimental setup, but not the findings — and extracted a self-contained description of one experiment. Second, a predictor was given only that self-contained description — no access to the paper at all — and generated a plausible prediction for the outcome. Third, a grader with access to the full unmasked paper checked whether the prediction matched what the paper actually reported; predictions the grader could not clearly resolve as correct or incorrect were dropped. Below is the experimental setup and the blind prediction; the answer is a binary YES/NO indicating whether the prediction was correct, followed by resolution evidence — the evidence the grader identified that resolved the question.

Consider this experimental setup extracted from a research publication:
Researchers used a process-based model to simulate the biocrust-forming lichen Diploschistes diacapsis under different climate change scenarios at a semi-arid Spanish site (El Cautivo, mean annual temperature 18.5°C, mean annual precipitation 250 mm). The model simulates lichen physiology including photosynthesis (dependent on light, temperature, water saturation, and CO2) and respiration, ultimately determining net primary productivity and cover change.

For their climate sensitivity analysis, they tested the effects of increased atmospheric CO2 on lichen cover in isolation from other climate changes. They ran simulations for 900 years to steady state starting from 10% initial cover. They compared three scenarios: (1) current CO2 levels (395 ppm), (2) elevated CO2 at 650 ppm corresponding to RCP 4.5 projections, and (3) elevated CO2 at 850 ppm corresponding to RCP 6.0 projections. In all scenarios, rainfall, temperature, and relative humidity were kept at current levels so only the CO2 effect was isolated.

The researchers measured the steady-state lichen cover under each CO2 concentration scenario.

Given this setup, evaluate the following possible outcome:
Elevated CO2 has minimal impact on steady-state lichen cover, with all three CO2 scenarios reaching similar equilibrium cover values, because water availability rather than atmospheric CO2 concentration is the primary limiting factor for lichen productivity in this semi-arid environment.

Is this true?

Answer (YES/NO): NO